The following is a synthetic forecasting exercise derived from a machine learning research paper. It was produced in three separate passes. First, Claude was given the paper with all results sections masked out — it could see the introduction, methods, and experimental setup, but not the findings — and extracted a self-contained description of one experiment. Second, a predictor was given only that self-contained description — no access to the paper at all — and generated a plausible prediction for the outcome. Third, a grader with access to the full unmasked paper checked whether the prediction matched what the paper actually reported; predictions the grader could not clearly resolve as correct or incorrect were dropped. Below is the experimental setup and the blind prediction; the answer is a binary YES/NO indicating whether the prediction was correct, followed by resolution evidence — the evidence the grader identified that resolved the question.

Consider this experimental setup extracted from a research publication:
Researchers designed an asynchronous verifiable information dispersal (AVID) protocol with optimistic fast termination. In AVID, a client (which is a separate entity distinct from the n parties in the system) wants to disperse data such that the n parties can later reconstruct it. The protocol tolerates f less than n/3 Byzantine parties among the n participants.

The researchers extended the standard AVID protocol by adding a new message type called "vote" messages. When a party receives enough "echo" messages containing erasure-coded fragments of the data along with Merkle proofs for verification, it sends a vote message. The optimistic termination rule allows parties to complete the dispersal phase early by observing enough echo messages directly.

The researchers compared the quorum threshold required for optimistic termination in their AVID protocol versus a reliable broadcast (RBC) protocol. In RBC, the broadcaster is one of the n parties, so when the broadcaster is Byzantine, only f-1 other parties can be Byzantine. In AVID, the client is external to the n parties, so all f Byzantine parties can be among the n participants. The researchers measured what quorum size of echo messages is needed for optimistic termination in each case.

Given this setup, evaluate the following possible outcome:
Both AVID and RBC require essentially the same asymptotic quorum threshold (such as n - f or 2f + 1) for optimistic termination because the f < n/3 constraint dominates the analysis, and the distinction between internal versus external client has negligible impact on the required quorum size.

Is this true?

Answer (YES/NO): NO